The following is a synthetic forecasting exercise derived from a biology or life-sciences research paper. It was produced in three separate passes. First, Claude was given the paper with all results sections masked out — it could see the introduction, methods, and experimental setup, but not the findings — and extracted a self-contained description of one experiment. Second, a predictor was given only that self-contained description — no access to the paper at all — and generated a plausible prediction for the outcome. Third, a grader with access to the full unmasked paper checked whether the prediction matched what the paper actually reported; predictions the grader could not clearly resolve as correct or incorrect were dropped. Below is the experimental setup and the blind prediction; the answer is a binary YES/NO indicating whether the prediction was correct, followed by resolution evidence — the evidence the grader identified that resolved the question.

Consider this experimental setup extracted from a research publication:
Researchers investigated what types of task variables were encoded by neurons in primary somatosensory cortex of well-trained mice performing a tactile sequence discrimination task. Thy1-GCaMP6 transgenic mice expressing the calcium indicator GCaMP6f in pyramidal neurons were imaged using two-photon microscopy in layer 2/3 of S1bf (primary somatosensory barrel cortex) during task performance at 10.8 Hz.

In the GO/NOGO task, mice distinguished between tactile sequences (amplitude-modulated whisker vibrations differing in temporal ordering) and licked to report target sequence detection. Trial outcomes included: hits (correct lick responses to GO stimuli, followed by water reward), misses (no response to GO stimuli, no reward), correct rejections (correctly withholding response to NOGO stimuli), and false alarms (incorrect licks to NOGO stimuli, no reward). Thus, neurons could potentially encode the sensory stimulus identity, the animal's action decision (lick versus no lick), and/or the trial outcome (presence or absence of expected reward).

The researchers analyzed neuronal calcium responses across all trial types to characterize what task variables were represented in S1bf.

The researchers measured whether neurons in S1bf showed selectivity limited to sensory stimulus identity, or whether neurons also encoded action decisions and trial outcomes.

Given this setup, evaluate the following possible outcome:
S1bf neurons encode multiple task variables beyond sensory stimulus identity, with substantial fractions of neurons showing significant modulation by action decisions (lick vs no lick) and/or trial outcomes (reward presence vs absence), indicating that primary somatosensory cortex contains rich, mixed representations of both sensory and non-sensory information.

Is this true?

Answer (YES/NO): YES